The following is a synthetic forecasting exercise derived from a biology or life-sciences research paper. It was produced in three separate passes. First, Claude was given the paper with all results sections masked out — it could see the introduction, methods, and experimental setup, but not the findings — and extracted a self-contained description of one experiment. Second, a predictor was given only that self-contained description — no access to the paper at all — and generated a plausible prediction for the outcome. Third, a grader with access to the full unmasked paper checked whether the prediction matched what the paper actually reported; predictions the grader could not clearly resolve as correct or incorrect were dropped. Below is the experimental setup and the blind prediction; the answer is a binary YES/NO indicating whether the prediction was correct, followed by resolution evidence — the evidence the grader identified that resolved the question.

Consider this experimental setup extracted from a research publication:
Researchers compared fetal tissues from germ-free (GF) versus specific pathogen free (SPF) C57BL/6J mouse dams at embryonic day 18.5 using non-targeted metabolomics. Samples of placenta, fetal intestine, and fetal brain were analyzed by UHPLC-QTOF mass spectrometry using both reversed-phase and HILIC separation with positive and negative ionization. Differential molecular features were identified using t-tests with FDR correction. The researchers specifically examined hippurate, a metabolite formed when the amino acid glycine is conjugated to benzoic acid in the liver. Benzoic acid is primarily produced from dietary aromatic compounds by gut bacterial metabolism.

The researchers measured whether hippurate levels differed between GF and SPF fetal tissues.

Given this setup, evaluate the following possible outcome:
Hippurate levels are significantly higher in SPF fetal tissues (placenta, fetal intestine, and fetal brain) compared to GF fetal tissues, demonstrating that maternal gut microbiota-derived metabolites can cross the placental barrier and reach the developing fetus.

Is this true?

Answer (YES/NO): YES